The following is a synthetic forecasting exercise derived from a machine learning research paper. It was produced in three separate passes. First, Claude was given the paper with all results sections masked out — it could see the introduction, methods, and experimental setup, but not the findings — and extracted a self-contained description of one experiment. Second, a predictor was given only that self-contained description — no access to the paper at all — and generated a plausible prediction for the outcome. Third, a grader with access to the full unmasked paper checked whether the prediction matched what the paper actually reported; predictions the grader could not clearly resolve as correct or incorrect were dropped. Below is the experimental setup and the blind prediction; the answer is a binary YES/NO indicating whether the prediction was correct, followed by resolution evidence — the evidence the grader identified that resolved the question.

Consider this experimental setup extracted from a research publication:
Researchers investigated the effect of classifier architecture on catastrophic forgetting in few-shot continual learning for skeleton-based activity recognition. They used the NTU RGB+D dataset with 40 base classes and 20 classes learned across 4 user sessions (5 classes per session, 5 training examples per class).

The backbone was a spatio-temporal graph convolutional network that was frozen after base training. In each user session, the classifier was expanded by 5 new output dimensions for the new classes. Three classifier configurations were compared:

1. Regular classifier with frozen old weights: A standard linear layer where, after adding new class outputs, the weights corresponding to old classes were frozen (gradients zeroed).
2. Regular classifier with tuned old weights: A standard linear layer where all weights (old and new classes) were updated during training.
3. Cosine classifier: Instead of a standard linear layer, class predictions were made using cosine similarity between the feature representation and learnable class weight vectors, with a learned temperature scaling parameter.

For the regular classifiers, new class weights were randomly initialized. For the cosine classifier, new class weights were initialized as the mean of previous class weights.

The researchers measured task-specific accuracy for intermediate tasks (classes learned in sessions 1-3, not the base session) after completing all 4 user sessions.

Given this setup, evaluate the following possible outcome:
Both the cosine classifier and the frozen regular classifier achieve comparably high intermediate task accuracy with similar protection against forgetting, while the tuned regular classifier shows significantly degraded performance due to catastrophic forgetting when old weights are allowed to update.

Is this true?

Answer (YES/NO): NO